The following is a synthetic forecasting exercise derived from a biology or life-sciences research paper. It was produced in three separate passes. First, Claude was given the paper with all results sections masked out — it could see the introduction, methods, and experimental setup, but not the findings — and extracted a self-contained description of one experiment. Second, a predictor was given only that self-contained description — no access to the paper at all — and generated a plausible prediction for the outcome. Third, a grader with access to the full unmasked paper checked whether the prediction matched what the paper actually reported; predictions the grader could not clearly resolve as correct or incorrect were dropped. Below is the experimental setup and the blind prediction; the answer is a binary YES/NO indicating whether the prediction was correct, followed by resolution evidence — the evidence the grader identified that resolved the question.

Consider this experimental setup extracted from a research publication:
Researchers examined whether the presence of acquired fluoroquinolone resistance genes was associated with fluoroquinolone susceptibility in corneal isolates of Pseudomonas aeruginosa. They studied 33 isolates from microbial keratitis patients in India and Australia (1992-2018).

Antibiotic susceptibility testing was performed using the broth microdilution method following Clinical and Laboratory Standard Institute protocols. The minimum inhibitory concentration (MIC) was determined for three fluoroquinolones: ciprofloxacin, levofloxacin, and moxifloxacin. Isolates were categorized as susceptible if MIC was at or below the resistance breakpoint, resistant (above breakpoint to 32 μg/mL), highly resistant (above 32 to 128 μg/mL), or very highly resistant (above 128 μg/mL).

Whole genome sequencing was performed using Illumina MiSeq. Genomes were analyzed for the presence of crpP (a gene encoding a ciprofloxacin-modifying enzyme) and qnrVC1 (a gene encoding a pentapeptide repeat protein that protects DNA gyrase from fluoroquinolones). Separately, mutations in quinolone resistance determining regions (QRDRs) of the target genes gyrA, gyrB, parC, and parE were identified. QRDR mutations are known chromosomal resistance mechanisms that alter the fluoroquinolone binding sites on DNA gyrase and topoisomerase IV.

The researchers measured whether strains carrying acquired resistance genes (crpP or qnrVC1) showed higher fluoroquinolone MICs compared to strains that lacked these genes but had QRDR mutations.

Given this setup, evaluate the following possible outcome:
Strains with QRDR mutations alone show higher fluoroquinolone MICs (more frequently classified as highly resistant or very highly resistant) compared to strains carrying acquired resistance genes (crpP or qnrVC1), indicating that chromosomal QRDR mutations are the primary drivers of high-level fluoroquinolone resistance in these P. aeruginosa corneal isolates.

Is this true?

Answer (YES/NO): NO